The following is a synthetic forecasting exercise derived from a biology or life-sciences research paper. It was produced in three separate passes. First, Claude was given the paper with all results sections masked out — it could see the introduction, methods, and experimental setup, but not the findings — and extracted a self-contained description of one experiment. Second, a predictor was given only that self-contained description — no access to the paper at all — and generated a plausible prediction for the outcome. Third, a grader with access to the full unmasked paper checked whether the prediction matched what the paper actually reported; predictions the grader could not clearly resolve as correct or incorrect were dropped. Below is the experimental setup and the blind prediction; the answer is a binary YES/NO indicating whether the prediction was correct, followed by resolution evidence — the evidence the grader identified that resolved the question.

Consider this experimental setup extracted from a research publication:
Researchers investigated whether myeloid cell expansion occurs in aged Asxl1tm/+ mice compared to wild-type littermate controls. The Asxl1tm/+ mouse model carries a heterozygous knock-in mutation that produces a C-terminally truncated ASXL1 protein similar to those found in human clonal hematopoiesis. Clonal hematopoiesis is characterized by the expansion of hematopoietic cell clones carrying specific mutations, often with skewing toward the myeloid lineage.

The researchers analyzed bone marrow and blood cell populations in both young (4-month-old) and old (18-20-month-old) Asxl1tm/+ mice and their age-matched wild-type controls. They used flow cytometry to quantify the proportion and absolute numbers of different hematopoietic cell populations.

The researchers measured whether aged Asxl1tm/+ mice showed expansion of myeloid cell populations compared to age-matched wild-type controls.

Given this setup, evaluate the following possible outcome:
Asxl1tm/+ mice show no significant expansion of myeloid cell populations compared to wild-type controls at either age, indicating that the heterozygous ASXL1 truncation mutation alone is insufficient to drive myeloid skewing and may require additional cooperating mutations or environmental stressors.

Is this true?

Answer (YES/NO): NO